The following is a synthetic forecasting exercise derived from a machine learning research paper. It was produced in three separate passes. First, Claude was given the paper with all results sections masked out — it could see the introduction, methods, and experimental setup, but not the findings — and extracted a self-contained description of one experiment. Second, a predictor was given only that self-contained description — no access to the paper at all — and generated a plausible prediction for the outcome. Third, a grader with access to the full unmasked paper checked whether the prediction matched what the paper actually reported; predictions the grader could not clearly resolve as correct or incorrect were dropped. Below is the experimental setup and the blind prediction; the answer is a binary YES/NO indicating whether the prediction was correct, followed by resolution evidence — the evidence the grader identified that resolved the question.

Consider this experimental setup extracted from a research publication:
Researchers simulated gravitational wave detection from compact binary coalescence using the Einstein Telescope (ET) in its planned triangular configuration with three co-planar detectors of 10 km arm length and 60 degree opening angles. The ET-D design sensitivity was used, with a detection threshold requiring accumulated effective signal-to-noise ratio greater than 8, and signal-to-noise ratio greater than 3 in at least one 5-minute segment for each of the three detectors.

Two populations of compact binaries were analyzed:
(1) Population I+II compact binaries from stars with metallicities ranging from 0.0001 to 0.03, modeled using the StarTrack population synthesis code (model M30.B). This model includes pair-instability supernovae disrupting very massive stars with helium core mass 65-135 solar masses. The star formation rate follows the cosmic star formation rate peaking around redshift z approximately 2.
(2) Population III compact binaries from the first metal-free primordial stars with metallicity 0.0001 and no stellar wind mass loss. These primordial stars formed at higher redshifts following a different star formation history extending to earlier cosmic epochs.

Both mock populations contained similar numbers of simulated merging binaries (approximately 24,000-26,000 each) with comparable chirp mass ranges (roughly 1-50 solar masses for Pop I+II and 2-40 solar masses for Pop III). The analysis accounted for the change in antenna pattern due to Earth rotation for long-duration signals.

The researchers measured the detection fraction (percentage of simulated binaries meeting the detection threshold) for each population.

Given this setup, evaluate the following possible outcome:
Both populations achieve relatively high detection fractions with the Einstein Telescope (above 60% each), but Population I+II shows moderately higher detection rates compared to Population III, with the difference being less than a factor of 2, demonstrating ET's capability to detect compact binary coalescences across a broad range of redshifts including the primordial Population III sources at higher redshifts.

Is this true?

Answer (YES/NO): NO